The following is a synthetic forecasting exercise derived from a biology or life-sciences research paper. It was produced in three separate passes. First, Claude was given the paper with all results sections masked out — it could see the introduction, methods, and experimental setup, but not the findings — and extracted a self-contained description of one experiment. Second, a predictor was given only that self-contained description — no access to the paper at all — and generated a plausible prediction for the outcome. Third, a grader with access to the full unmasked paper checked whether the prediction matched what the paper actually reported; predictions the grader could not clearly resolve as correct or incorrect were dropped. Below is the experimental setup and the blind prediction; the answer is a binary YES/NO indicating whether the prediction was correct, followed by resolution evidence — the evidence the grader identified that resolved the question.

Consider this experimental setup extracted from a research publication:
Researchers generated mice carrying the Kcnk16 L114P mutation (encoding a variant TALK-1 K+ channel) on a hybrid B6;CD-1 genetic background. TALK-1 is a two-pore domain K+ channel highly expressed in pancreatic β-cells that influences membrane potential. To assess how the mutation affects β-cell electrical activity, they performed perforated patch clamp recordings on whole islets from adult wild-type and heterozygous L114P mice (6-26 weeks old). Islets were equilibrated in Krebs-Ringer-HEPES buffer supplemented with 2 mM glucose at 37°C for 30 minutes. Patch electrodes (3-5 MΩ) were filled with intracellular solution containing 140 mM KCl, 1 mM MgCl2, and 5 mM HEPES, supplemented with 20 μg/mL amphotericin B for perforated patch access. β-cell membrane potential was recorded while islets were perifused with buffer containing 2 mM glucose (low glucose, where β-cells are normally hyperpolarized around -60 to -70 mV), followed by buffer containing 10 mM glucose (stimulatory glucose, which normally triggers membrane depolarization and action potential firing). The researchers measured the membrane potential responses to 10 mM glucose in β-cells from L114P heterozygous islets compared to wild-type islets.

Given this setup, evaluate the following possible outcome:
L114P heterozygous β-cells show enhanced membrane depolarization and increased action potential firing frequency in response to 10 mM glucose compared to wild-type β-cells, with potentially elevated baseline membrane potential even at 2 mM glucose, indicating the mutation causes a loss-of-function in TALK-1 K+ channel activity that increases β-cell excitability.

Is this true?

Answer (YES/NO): NO